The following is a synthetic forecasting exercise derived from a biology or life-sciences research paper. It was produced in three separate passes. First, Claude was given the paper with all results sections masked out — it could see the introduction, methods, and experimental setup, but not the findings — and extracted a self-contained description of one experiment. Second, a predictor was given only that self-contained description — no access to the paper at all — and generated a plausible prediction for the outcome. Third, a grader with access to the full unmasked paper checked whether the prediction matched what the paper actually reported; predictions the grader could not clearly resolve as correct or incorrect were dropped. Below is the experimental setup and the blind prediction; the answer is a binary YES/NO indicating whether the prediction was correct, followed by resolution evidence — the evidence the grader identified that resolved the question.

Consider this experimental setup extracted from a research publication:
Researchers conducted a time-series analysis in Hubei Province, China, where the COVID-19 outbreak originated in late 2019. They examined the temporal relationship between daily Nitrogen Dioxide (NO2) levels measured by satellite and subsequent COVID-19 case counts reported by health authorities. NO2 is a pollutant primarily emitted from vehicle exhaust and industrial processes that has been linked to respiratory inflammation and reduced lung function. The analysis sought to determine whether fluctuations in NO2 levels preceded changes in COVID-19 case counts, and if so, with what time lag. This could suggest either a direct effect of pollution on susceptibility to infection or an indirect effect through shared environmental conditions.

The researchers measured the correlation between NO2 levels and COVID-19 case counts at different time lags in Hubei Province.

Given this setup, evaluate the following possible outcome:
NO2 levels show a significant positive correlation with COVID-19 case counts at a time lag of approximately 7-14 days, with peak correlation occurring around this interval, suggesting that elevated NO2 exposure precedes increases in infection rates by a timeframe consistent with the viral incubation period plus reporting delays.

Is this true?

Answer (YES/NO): YES